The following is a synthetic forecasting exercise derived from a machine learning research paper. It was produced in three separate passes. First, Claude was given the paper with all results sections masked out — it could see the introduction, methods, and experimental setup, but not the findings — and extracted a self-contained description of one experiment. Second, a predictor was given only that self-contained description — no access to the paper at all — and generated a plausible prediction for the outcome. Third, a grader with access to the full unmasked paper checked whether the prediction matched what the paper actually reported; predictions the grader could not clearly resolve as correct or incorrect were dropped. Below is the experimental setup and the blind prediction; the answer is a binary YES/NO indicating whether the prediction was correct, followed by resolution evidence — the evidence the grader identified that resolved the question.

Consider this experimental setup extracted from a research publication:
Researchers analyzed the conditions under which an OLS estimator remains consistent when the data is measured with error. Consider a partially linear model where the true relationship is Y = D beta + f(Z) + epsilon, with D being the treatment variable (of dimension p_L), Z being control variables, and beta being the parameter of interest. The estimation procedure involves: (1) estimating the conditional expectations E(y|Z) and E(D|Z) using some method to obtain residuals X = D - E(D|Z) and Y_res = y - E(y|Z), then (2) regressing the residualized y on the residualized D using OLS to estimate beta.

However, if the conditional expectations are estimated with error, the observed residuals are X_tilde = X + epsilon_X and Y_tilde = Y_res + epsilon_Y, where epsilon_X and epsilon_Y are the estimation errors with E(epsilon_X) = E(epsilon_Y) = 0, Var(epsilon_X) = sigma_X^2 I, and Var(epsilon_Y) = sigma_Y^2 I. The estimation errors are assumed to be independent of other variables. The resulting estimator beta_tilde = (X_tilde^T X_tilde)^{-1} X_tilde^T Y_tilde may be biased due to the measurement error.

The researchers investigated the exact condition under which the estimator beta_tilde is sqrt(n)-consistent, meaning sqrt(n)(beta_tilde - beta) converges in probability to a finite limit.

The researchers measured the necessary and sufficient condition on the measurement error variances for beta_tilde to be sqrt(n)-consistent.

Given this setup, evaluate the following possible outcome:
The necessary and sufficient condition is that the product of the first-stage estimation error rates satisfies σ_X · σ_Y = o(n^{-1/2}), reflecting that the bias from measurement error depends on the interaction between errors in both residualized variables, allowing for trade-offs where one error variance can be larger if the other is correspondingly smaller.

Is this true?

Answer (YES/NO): NO